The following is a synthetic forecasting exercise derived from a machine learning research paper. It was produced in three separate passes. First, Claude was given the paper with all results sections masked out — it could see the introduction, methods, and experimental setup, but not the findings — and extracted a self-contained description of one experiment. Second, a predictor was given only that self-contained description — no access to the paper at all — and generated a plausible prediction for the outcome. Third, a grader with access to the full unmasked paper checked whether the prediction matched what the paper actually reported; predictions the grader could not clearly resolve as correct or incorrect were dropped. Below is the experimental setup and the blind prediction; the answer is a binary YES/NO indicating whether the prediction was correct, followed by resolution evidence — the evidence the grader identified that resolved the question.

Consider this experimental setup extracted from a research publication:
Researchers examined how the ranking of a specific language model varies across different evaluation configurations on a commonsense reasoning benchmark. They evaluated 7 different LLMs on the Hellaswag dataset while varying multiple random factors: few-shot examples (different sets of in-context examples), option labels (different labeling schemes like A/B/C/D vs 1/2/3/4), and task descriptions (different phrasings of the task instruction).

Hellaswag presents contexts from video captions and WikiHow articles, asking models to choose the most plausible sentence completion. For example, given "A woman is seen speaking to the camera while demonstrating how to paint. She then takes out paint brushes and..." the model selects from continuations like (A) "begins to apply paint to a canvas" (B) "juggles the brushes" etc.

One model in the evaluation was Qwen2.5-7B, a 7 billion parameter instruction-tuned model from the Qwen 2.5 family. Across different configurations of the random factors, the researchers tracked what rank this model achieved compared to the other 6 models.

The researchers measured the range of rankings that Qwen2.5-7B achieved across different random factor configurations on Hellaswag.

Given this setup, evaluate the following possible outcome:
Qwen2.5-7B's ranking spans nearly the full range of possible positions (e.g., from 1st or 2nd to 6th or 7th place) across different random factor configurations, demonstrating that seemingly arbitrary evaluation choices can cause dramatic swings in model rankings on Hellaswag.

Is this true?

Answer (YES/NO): YES